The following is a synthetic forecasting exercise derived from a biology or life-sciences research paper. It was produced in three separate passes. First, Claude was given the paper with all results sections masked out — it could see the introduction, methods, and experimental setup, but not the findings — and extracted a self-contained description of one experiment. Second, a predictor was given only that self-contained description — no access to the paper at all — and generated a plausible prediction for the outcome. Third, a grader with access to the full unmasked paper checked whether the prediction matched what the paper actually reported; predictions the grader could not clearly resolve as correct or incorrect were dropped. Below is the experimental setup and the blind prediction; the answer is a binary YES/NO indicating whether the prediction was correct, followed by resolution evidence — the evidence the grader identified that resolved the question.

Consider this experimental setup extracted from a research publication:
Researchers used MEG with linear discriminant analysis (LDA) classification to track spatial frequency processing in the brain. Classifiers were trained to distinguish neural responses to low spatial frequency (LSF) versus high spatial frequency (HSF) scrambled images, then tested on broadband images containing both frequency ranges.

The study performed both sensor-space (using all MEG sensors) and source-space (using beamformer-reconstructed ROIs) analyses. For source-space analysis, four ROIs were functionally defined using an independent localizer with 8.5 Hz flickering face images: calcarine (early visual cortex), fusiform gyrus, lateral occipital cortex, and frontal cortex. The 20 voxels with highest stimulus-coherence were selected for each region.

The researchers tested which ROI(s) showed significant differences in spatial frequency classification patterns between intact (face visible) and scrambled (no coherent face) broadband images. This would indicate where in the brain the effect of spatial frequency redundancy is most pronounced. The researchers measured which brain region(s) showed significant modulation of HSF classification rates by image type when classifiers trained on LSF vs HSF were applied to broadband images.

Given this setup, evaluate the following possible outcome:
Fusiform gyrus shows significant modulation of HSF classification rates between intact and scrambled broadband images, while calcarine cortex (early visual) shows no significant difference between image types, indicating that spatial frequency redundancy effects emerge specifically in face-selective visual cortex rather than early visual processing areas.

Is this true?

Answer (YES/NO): NO